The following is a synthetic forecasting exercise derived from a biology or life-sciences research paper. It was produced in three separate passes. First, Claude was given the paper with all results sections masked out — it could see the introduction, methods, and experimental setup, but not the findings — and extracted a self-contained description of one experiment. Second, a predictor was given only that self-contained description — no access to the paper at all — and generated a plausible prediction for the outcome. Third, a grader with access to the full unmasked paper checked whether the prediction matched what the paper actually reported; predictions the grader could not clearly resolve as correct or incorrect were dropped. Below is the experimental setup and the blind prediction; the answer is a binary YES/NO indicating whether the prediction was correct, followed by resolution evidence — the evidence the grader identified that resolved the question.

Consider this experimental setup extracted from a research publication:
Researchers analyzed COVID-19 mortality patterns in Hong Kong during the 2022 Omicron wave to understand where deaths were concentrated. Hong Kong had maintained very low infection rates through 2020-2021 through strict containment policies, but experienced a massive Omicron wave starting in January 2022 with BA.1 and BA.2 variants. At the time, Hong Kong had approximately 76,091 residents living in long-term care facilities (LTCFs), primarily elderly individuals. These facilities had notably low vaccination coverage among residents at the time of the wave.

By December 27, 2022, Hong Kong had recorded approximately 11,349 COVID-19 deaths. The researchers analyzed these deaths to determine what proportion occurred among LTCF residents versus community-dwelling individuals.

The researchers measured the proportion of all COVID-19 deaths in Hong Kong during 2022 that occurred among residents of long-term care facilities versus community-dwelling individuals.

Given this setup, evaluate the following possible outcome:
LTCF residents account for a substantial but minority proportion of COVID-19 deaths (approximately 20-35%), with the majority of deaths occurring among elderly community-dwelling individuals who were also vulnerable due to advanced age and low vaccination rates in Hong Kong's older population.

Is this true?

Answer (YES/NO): NO